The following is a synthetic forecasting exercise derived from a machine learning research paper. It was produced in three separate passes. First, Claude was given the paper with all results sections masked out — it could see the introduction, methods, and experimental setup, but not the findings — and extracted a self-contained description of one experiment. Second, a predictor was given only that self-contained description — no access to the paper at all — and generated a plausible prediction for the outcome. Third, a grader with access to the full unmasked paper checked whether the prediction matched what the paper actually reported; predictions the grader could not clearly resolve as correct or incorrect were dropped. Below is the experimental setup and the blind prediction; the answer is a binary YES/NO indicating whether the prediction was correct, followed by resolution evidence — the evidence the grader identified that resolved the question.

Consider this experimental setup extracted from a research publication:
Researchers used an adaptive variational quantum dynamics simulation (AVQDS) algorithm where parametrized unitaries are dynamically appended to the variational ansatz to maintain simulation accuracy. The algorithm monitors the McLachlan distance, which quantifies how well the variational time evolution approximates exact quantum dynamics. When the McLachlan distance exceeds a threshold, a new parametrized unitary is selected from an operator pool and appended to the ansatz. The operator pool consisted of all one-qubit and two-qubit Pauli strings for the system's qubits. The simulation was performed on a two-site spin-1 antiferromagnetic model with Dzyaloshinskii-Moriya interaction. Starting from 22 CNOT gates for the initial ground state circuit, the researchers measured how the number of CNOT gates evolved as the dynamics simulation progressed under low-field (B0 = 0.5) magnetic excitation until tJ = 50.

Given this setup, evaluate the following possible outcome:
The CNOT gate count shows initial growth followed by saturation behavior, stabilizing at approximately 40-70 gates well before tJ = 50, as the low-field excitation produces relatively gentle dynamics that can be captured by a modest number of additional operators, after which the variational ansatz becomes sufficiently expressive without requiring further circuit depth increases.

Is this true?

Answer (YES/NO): YES